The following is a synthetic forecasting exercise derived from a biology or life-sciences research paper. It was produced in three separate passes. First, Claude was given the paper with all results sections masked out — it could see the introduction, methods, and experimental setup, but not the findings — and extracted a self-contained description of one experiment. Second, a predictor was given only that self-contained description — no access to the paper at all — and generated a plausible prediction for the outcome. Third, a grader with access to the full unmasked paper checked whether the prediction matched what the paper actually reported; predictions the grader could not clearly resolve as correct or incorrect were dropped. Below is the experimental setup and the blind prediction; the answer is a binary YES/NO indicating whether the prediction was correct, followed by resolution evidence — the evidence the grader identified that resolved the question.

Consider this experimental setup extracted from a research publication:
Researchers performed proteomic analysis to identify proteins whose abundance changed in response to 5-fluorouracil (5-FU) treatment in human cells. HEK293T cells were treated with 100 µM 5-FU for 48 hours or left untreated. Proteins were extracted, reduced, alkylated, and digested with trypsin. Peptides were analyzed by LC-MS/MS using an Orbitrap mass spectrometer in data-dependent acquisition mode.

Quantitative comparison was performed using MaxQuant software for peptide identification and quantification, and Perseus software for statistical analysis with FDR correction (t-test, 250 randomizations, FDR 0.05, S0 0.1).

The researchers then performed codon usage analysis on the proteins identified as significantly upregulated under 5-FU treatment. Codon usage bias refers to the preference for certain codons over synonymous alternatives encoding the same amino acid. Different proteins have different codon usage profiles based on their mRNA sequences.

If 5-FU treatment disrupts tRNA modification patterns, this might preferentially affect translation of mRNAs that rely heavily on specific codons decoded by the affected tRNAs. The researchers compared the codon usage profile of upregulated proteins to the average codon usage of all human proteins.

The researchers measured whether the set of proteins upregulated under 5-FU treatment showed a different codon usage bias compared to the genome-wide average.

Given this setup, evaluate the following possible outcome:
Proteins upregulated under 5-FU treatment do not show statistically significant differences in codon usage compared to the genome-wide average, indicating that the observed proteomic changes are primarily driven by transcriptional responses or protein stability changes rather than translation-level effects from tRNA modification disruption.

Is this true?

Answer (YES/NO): NO